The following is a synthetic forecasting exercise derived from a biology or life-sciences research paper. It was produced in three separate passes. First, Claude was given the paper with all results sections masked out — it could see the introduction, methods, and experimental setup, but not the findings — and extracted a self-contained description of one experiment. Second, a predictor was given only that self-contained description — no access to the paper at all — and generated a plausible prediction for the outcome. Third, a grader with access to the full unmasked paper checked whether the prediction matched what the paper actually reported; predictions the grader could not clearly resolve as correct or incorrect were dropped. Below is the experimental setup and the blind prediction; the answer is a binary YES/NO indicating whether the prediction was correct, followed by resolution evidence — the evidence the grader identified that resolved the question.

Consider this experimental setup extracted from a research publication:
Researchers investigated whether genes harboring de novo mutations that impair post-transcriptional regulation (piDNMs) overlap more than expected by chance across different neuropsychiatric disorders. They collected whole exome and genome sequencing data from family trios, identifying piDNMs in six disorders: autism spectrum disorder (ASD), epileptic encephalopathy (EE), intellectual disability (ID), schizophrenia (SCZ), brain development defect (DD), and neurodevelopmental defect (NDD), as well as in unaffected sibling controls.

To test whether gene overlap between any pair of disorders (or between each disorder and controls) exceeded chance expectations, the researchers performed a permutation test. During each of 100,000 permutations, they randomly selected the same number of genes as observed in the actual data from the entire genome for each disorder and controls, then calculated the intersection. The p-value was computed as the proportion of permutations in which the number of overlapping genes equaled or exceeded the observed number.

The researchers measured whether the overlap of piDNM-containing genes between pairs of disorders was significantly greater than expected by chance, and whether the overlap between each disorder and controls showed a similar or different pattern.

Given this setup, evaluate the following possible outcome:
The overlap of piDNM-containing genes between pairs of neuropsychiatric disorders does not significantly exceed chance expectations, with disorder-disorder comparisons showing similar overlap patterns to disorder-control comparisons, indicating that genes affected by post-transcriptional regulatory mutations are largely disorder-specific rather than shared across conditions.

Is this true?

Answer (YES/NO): NO